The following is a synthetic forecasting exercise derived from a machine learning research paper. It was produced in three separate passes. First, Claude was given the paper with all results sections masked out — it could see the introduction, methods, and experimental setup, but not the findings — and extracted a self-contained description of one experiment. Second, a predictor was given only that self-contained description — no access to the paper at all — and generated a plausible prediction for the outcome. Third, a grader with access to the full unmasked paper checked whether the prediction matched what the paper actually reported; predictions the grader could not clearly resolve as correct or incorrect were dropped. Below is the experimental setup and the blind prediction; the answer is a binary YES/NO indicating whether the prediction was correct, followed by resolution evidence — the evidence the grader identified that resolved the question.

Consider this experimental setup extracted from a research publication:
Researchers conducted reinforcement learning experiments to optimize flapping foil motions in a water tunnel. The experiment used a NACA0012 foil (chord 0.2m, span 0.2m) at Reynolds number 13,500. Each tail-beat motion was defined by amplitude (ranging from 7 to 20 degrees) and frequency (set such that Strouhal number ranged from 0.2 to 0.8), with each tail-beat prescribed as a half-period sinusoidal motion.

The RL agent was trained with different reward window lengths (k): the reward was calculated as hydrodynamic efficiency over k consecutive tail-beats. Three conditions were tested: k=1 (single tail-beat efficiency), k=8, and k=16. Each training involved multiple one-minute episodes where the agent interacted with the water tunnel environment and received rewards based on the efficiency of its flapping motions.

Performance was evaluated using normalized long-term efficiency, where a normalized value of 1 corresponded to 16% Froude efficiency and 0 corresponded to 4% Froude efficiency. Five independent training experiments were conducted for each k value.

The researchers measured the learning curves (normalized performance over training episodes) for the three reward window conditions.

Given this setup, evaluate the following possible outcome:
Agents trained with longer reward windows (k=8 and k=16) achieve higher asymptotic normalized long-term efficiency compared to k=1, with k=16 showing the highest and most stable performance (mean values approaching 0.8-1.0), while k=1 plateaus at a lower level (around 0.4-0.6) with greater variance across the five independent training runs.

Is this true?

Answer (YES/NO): NO